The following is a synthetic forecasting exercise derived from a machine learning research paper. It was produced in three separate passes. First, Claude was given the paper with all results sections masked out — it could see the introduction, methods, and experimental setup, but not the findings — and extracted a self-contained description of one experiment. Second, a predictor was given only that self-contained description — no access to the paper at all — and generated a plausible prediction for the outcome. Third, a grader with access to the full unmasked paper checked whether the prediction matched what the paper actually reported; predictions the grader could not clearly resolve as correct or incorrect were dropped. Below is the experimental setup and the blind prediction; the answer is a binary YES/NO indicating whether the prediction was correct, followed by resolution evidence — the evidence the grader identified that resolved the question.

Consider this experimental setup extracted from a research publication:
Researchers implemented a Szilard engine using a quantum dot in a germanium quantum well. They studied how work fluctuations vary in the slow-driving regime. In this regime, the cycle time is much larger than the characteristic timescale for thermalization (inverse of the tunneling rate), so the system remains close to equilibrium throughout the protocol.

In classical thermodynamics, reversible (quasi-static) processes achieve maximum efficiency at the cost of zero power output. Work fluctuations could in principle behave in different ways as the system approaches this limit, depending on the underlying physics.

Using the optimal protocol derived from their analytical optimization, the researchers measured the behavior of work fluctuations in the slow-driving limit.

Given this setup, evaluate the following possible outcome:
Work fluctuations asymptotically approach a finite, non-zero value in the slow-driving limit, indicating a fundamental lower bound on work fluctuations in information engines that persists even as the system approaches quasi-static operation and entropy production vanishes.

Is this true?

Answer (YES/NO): NO